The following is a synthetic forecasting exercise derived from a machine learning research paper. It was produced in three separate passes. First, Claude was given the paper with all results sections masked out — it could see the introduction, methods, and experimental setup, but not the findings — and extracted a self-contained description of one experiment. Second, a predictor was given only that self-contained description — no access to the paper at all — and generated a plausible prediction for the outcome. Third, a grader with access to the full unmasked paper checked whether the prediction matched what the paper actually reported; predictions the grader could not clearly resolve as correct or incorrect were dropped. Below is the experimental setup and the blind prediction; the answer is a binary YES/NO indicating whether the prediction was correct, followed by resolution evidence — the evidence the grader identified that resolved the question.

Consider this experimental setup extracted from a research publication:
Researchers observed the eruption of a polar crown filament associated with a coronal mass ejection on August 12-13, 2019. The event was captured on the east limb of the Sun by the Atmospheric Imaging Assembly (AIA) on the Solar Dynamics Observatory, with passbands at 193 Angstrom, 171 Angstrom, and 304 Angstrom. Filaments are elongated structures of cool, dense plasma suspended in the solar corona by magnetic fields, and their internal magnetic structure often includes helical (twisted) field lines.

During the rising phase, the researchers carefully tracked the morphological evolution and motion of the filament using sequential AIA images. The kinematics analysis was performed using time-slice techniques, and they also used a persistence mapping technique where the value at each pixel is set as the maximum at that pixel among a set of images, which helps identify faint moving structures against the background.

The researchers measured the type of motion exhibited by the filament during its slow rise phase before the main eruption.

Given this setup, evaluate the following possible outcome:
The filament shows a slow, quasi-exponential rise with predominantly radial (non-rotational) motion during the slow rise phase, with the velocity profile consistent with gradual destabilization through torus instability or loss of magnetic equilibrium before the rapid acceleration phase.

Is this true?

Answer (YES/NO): NO